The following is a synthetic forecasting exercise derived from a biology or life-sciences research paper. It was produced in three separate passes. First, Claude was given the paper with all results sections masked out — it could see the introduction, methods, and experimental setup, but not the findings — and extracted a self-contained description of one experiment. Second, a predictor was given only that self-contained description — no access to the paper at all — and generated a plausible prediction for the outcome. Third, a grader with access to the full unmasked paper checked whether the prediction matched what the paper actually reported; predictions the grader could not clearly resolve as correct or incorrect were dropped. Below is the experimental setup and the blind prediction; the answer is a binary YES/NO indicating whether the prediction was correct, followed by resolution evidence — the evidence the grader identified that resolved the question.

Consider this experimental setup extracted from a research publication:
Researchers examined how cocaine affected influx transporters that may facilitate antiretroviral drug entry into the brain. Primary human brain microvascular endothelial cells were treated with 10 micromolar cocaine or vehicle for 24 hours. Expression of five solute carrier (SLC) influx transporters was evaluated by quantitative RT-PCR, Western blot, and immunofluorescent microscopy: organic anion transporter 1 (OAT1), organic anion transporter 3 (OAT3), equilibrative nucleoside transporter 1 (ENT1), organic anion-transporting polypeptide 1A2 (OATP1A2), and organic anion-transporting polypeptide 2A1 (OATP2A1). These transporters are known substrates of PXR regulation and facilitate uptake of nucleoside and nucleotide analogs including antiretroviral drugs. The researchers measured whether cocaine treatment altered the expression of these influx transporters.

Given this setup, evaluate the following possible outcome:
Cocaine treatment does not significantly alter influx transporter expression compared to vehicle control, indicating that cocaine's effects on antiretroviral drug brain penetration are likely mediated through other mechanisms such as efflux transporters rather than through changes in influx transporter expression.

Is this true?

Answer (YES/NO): NO